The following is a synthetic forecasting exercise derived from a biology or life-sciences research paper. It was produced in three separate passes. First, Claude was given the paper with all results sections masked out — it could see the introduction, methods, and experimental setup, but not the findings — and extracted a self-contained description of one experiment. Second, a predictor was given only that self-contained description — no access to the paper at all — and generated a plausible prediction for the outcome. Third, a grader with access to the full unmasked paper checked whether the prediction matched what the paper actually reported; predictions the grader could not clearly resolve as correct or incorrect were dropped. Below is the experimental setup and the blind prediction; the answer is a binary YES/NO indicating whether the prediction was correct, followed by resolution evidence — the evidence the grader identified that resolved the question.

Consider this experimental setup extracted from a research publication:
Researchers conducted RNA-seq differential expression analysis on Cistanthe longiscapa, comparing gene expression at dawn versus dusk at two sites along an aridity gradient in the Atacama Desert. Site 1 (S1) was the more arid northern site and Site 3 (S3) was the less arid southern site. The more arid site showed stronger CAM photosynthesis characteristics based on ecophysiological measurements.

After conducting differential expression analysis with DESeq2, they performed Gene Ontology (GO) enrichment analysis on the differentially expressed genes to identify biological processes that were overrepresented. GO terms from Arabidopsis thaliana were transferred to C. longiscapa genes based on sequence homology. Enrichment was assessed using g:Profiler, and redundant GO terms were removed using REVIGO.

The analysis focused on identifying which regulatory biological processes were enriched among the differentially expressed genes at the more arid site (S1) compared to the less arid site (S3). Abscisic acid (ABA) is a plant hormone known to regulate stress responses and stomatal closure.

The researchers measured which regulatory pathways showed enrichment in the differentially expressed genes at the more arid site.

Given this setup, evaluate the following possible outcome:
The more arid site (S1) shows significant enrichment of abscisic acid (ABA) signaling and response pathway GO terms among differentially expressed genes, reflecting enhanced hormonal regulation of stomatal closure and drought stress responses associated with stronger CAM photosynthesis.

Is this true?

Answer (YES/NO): YES